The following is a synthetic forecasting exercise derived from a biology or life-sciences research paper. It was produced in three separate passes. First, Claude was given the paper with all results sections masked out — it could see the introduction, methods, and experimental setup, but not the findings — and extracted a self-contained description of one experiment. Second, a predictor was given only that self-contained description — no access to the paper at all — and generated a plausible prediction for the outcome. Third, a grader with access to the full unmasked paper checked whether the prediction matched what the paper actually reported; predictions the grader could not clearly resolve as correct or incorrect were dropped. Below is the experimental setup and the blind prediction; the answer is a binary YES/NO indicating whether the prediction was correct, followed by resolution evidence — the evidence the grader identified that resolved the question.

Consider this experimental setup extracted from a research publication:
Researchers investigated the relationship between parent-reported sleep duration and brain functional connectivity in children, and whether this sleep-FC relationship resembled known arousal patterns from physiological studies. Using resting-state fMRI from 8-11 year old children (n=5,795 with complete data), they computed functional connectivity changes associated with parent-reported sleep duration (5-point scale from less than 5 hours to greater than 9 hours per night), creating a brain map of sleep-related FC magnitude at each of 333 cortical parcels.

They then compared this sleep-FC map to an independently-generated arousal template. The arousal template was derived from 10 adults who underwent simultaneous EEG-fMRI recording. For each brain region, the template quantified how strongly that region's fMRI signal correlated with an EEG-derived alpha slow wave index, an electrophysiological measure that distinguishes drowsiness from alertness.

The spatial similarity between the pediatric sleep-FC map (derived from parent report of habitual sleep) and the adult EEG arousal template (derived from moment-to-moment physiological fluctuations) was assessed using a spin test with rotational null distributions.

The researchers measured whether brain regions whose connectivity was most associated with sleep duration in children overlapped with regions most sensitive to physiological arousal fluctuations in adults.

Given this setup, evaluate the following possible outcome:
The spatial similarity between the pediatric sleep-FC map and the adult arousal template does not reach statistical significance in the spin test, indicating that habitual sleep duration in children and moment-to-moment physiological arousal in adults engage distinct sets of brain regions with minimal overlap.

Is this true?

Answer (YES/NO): NO